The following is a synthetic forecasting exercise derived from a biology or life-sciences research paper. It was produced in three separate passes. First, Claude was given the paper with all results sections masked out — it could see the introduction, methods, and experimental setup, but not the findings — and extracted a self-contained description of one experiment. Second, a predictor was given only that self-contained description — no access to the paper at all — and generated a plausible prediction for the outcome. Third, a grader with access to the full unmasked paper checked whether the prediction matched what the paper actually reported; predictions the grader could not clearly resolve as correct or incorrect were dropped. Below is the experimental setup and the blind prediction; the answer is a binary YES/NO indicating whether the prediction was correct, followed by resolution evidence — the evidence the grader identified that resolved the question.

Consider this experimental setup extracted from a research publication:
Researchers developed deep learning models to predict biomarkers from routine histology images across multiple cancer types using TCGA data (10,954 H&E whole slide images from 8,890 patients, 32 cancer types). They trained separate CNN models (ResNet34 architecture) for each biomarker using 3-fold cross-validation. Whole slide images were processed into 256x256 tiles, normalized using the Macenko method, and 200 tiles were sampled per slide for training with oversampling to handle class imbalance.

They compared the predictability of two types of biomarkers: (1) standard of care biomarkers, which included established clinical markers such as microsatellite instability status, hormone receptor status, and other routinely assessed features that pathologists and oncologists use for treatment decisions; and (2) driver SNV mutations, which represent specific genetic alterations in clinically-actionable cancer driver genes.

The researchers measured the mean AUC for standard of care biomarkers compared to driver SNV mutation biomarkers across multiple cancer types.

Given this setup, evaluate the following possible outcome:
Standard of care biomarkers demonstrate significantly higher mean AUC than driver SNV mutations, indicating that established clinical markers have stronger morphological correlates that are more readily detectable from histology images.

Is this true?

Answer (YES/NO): YES